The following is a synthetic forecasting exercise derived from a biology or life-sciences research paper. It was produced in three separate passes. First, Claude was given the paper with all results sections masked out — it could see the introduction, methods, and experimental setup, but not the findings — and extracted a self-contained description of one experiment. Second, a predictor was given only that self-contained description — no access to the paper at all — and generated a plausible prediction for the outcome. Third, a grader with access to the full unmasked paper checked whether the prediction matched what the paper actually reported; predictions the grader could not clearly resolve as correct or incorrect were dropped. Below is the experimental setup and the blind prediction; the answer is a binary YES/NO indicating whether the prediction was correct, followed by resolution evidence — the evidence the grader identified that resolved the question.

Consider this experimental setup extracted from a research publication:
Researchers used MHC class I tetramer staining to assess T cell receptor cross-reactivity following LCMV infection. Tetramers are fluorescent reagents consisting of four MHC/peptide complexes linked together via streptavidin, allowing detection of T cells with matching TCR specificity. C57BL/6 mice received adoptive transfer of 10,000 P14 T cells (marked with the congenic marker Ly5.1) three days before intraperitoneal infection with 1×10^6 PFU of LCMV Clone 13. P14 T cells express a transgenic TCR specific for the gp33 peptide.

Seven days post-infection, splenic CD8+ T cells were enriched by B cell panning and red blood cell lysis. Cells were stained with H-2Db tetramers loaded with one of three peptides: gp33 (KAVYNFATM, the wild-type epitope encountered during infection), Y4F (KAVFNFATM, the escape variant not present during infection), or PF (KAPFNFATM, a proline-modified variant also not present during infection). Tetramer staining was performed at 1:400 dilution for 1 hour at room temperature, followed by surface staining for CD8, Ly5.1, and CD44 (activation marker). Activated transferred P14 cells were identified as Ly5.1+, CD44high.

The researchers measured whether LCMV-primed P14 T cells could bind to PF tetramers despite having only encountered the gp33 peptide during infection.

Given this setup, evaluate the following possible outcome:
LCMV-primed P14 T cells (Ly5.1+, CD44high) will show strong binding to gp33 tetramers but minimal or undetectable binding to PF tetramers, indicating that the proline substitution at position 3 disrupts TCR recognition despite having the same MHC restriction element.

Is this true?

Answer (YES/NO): NO